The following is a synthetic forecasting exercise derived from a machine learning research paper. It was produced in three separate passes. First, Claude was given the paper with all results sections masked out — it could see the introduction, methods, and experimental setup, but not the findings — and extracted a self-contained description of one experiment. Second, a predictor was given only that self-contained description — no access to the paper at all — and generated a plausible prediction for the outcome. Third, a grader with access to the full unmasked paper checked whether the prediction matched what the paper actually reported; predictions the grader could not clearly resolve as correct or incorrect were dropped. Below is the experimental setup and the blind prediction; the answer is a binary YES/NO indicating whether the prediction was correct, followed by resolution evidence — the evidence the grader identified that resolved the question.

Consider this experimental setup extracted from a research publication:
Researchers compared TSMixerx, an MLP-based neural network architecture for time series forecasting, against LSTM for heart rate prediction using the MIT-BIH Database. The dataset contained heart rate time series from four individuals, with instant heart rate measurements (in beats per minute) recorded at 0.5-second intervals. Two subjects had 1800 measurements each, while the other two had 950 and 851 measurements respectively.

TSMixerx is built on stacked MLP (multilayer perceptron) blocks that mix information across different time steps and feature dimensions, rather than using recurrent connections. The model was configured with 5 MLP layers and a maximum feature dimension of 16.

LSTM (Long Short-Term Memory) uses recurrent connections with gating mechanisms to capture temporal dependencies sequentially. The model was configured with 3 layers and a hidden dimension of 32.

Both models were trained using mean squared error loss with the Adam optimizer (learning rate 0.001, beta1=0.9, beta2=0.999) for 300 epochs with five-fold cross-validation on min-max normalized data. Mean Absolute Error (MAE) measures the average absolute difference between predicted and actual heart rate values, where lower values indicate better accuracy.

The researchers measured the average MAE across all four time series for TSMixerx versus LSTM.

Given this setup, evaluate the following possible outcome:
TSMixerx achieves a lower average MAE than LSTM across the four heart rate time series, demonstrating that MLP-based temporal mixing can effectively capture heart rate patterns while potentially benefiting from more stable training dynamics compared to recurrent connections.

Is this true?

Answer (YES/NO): YES